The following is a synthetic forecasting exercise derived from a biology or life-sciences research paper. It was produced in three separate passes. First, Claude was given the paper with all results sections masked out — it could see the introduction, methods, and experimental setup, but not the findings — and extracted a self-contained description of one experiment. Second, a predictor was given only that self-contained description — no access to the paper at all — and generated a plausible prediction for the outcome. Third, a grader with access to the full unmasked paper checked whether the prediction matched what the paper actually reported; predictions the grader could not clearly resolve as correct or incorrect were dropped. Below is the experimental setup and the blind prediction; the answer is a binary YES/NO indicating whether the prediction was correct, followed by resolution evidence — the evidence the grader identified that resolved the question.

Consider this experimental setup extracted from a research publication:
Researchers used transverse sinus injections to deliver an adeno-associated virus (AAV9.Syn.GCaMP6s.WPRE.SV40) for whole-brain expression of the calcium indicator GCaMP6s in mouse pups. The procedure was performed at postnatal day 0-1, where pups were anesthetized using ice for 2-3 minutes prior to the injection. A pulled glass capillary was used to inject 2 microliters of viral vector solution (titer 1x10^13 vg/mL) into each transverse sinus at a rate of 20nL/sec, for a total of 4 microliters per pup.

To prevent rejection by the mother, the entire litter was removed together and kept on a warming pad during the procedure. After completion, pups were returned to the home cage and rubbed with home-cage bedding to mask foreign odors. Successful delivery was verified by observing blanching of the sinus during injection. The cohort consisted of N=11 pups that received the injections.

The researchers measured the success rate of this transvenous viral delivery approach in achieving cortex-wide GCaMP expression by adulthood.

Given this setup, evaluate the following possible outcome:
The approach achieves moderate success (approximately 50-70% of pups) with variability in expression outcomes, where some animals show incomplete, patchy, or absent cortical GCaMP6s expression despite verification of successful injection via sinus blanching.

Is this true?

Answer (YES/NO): NO